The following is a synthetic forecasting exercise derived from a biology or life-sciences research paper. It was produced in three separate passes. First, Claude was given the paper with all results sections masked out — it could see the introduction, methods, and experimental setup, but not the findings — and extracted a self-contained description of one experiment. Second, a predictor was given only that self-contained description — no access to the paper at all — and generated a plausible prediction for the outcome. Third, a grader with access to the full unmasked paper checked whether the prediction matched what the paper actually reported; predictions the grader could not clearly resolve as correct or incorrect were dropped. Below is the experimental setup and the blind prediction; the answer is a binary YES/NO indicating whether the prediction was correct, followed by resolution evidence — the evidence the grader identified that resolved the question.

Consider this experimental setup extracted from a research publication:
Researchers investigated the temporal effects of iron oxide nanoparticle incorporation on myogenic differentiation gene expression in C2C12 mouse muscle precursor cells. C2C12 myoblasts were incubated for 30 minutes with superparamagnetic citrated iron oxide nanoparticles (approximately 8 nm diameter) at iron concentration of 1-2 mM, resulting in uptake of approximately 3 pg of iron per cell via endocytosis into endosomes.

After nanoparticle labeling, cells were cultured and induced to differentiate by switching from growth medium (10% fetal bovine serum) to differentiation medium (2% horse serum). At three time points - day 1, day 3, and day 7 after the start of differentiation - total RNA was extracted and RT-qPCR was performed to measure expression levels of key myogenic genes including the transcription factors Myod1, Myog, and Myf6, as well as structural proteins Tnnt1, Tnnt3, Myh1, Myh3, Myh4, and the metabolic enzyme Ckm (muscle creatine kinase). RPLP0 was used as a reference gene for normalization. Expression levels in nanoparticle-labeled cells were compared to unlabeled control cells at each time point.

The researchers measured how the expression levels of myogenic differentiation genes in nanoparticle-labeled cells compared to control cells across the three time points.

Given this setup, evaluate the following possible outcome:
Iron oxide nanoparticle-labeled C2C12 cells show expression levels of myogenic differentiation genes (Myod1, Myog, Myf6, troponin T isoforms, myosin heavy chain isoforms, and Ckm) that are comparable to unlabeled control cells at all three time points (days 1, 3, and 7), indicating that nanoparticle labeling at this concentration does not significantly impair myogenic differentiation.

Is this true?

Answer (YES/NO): NO